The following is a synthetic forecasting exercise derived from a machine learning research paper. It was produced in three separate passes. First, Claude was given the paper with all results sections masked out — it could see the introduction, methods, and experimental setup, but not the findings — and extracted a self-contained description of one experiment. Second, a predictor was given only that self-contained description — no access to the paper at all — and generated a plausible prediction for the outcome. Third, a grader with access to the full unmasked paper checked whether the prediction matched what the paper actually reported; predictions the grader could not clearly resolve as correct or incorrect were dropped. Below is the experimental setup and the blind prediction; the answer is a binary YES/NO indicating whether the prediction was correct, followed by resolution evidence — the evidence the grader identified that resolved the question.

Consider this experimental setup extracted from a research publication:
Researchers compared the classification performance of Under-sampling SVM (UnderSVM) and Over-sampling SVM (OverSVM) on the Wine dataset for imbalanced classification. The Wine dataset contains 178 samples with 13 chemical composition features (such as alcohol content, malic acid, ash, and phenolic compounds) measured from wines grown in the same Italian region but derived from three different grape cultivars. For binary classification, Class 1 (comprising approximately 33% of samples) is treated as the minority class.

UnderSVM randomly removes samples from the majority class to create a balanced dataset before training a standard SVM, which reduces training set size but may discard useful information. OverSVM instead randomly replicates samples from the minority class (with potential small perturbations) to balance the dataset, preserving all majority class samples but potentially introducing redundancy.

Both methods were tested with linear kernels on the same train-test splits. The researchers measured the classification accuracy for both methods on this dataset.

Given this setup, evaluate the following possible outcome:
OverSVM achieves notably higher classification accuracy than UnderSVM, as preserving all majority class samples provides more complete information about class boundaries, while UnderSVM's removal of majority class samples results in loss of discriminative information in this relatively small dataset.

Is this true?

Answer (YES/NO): YES